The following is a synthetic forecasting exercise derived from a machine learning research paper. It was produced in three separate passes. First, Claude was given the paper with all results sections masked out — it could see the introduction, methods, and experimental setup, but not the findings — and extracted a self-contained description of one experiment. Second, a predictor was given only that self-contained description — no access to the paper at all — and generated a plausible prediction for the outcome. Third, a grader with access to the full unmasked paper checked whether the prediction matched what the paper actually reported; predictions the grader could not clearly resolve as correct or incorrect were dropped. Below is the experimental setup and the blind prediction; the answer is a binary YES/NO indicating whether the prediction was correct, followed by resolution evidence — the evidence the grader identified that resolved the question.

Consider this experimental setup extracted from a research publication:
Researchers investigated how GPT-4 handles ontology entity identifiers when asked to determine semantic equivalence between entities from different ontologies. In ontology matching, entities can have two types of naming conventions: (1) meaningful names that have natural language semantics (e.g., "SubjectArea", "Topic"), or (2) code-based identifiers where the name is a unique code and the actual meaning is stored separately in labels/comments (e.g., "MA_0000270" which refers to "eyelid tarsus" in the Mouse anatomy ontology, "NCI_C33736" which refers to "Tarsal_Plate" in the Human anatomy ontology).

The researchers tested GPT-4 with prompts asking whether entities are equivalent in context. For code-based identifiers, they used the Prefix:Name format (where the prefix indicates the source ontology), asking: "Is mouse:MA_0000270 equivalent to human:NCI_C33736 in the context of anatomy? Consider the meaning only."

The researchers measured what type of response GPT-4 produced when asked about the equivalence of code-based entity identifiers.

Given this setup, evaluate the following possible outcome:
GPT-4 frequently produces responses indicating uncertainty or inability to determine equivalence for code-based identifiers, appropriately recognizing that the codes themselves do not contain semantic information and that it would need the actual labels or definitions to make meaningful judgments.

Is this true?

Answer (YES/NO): NO